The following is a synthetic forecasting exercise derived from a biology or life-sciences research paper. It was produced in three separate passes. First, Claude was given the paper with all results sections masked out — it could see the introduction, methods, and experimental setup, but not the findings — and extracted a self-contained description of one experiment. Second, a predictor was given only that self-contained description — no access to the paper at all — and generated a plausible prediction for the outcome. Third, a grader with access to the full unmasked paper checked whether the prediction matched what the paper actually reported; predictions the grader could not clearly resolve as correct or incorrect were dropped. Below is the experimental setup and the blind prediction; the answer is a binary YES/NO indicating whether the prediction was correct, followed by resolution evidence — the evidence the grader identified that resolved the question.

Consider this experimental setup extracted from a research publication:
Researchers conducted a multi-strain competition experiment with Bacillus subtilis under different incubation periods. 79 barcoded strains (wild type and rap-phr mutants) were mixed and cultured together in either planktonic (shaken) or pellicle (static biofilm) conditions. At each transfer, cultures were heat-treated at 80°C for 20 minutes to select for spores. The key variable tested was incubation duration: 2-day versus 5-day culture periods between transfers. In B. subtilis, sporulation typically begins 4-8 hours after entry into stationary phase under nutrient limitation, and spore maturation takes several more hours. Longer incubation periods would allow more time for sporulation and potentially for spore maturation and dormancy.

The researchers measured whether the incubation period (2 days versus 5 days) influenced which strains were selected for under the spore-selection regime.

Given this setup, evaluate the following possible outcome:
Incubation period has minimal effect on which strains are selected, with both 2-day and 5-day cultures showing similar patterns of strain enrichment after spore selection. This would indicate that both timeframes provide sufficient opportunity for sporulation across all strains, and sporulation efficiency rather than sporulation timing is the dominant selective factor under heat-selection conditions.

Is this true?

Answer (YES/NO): NO